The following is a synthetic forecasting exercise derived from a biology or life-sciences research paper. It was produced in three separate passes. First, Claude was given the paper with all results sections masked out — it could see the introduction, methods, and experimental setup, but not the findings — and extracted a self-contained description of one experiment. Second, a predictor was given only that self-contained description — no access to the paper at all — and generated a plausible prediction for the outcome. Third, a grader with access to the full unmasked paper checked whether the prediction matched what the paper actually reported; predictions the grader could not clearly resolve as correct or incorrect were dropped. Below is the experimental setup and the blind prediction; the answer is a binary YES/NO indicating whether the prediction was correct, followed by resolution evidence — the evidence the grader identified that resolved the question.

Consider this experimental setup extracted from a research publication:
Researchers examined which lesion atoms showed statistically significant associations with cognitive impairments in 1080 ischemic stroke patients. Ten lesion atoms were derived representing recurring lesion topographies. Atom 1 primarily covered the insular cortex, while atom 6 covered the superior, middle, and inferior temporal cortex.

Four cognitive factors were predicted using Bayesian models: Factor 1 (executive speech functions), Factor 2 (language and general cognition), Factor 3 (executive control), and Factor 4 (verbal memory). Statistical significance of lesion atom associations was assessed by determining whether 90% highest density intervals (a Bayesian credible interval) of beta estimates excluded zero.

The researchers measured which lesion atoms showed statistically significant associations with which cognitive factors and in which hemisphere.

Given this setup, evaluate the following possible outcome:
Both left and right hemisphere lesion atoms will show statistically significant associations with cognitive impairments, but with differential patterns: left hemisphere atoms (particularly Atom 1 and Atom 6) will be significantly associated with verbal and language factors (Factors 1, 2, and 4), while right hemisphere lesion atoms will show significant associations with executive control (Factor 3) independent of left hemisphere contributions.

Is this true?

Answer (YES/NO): NO